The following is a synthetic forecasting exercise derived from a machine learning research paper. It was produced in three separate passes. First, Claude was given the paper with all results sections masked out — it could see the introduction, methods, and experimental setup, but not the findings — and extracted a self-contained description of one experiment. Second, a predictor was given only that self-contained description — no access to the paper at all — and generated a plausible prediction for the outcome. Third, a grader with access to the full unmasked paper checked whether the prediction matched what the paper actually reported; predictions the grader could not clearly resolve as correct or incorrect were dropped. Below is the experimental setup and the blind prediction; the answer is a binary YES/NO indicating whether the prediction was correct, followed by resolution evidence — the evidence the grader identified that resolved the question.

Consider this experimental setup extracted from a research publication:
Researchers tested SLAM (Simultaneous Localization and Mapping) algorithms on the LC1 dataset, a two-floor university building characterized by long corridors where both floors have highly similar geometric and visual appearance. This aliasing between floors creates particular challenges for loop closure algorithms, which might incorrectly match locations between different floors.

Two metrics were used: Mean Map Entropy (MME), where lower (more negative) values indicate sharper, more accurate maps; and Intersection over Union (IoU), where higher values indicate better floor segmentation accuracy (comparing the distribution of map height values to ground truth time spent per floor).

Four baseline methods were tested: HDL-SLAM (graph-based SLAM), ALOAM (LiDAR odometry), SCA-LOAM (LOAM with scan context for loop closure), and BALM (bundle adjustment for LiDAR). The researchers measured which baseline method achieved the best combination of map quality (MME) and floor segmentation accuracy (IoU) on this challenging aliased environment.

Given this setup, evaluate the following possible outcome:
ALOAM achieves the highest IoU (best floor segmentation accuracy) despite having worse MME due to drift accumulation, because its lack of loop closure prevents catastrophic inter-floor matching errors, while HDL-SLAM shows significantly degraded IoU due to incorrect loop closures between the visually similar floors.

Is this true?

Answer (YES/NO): NO